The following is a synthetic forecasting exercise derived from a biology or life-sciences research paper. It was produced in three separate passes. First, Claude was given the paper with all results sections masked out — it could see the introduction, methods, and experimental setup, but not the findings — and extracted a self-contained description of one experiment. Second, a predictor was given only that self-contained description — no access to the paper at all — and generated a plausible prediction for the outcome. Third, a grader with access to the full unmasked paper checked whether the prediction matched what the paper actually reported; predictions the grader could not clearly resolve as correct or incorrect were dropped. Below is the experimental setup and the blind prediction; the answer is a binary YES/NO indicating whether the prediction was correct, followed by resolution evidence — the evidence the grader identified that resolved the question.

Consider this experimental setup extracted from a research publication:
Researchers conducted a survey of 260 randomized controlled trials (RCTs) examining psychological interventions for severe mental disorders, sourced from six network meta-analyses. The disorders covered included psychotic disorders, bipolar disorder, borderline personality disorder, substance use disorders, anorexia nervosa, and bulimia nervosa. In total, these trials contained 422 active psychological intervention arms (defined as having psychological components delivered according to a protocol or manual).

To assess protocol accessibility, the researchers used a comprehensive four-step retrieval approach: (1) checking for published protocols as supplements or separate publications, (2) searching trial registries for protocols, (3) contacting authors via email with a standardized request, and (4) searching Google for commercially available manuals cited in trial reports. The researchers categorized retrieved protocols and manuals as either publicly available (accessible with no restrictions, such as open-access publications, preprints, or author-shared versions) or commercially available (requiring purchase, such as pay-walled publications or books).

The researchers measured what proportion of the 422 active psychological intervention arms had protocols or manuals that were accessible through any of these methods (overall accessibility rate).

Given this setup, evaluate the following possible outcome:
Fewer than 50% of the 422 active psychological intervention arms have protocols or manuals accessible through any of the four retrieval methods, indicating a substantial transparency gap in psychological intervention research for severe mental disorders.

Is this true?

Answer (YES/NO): NO